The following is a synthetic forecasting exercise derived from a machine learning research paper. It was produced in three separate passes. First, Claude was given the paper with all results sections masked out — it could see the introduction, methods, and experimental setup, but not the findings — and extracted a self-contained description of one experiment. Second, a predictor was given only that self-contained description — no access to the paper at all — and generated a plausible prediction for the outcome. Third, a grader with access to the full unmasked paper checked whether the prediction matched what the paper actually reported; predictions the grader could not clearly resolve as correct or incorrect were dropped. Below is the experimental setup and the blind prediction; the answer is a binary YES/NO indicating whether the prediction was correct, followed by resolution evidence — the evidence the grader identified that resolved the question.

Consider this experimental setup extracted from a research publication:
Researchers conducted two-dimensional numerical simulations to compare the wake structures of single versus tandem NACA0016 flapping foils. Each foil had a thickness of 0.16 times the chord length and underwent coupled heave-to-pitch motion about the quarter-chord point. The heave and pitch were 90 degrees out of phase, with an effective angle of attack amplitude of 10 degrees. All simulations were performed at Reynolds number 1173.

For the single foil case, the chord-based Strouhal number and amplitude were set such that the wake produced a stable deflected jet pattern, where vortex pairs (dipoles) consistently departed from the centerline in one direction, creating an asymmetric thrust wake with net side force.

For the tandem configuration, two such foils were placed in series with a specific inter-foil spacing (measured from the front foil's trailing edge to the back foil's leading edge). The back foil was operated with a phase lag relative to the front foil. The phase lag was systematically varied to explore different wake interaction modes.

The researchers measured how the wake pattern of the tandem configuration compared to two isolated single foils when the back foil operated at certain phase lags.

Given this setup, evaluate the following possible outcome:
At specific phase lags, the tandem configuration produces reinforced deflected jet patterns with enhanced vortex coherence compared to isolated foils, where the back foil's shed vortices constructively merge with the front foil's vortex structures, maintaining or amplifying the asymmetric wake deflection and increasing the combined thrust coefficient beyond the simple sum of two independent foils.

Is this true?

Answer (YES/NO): NO